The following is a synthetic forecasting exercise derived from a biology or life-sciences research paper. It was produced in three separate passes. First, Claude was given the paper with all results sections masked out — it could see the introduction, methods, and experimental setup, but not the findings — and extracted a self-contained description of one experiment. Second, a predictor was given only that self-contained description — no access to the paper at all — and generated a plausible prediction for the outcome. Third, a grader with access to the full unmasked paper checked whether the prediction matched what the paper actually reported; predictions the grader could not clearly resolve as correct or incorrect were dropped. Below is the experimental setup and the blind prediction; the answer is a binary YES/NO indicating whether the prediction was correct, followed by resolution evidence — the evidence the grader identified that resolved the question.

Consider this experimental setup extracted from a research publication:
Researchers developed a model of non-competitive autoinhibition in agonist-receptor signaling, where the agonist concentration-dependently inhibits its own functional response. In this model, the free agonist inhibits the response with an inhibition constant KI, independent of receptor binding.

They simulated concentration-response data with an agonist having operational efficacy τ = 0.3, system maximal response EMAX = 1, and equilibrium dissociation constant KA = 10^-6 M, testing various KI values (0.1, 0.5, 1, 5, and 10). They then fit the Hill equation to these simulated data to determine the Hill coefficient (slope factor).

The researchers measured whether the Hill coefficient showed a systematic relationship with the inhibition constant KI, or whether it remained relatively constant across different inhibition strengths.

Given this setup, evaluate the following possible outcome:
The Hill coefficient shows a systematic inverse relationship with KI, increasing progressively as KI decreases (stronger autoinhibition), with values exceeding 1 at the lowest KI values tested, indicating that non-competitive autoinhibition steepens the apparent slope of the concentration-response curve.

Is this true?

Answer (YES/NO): NO